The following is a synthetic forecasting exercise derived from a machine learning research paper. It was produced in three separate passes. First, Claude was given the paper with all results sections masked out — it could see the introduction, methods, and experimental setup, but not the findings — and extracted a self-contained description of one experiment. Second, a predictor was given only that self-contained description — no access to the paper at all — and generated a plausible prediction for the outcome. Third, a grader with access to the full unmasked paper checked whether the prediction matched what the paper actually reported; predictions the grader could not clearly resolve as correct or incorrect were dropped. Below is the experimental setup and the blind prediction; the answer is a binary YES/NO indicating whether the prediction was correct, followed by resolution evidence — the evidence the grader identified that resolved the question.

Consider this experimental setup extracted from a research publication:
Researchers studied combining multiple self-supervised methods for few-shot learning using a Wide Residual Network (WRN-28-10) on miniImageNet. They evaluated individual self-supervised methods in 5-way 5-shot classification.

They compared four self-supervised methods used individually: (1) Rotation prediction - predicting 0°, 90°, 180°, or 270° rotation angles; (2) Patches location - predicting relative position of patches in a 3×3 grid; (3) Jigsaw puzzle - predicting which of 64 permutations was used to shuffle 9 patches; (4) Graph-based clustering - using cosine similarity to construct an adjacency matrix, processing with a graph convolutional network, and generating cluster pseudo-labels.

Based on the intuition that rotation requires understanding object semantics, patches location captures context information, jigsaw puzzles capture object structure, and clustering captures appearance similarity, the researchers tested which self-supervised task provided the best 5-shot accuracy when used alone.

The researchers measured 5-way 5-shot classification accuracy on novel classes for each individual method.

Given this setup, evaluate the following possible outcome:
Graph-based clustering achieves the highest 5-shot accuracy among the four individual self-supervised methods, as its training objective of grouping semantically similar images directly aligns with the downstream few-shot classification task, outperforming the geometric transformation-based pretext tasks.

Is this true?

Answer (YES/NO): NO